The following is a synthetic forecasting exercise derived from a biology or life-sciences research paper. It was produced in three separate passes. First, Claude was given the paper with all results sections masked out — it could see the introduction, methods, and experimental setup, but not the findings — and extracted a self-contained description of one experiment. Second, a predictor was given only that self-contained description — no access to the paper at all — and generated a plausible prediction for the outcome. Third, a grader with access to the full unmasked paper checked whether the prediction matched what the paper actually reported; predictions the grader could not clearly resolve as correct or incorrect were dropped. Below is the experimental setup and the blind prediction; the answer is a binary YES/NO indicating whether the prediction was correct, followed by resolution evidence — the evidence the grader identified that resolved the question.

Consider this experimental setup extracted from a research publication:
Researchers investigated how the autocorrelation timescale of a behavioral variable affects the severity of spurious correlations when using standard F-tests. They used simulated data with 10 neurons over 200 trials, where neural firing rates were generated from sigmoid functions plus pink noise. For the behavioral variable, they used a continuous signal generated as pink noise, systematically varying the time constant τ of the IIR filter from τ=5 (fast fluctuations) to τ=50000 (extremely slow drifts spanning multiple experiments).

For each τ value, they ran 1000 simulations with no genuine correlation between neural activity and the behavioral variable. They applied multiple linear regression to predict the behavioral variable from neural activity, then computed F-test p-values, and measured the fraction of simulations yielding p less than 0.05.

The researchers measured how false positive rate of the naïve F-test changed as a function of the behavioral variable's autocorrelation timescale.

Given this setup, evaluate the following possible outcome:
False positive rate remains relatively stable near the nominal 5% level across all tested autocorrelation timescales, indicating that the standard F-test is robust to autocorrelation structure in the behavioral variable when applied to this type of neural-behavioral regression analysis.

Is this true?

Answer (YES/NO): NO